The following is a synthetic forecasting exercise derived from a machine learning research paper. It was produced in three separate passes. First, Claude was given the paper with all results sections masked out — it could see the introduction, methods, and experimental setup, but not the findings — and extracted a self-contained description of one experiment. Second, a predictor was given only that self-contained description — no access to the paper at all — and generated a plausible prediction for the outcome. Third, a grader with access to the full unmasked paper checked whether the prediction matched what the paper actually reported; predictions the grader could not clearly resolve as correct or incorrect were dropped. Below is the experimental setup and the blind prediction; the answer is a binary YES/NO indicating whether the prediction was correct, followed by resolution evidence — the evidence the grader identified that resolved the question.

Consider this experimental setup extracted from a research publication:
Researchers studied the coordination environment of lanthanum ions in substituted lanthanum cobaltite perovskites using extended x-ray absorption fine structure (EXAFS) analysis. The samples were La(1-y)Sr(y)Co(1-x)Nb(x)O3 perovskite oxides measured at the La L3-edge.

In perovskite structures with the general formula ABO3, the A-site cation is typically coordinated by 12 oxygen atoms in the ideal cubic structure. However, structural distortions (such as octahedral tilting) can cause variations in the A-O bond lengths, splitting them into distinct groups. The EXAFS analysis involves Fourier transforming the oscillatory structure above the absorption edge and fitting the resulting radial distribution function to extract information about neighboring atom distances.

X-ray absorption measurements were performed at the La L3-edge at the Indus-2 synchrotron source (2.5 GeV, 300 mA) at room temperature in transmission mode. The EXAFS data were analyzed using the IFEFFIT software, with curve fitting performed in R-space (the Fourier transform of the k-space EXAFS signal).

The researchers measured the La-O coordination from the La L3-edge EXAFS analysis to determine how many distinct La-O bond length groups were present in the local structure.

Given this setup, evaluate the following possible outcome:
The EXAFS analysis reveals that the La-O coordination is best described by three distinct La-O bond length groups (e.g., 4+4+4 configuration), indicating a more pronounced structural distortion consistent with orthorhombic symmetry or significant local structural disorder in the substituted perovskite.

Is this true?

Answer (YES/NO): NO